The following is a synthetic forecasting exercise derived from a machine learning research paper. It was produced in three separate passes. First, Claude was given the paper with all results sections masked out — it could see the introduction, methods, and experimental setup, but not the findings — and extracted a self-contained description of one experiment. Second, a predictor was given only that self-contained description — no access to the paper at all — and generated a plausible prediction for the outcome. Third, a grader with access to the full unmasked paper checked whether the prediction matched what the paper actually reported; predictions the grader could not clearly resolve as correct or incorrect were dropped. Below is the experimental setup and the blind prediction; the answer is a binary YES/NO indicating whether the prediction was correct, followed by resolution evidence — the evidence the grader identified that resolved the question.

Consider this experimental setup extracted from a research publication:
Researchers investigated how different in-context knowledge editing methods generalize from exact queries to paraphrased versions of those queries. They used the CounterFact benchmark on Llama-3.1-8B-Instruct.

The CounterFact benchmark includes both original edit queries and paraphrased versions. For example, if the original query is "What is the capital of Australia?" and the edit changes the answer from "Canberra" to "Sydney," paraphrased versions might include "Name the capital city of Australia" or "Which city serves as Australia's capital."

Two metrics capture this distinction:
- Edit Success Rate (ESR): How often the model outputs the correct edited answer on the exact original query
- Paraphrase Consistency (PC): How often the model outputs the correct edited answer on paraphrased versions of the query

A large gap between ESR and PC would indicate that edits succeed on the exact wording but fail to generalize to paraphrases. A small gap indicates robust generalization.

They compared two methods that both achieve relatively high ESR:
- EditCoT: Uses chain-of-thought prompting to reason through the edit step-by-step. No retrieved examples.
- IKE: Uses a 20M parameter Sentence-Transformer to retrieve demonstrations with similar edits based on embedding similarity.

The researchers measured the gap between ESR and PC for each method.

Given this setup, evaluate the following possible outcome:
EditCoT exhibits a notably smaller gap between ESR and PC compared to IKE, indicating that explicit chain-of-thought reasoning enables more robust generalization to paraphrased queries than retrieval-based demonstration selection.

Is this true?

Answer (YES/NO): NO